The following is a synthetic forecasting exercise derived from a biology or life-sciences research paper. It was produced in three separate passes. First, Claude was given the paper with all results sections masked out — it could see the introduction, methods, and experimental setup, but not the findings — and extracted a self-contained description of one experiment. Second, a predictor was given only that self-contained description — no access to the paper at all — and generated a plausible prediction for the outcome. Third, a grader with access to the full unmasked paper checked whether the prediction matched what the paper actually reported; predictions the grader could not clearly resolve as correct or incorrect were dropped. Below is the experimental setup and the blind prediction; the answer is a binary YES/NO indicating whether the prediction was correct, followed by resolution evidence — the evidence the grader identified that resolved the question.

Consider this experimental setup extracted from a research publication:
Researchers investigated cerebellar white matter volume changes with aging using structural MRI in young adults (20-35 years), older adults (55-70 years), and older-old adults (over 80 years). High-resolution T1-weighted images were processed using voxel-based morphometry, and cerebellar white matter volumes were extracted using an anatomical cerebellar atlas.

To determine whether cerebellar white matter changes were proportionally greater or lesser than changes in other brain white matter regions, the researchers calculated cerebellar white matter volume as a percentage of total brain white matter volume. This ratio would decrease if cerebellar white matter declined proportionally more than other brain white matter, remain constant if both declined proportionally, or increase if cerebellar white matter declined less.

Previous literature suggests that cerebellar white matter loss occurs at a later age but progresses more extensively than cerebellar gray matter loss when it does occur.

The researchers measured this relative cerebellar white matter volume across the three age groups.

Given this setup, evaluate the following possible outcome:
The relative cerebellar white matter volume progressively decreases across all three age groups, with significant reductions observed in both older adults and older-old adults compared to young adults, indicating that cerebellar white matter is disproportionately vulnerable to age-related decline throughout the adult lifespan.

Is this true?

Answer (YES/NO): NO